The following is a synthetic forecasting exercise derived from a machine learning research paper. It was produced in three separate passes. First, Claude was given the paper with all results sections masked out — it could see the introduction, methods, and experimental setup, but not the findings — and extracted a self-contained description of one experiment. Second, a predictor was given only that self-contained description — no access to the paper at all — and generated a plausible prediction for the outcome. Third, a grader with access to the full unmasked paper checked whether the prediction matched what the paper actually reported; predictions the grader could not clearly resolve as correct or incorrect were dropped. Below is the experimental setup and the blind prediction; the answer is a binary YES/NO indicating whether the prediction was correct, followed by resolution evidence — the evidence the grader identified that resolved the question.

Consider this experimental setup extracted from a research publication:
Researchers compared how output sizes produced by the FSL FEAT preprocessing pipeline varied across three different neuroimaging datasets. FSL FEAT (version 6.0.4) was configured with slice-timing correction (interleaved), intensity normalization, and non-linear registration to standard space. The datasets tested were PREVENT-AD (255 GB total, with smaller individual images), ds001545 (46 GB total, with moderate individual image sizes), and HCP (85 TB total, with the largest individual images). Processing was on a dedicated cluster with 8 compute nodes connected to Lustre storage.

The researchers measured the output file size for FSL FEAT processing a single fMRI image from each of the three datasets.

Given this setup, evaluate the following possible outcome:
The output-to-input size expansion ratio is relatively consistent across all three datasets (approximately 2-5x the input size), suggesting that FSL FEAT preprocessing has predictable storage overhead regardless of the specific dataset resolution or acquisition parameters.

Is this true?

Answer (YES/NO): NO